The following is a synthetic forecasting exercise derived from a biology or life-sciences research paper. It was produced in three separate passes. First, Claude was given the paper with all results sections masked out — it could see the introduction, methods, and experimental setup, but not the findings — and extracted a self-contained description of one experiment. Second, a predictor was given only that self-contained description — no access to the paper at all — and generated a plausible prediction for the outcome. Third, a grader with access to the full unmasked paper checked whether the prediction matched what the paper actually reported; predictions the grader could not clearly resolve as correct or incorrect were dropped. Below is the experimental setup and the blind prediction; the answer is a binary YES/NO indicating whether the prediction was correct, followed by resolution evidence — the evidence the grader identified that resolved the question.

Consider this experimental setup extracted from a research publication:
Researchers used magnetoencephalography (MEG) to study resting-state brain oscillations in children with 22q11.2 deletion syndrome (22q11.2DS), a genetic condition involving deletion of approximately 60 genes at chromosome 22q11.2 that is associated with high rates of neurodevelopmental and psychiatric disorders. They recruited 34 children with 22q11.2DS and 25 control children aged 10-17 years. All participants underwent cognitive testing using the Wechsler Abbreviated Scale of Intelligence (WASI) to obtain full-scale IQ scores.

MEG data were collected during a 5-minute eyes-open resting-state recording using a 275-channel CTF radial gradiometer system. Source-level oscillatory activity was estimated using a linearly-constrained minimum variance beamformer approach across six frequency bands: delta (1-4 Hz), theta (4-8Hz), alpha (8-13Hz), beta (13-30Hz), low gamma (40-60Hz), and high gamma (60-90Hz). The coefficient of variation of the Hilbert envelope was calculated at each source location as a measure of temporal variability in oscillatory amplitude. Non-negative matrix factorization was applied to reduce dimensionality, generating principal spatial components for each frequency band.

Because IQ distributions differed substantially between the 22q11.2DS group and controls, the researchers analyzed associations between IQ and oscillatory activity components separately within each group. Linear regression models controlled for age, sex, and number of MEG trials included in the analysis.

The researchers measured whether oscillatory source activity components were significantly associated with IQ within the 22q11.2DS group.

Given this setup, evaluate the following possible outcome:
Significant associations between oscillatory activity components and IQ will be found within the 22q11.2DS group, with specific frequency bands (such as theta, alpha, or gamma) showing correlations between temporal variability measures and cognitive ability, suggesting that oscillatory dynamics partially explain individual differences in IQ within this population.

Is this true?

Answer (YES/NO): YES